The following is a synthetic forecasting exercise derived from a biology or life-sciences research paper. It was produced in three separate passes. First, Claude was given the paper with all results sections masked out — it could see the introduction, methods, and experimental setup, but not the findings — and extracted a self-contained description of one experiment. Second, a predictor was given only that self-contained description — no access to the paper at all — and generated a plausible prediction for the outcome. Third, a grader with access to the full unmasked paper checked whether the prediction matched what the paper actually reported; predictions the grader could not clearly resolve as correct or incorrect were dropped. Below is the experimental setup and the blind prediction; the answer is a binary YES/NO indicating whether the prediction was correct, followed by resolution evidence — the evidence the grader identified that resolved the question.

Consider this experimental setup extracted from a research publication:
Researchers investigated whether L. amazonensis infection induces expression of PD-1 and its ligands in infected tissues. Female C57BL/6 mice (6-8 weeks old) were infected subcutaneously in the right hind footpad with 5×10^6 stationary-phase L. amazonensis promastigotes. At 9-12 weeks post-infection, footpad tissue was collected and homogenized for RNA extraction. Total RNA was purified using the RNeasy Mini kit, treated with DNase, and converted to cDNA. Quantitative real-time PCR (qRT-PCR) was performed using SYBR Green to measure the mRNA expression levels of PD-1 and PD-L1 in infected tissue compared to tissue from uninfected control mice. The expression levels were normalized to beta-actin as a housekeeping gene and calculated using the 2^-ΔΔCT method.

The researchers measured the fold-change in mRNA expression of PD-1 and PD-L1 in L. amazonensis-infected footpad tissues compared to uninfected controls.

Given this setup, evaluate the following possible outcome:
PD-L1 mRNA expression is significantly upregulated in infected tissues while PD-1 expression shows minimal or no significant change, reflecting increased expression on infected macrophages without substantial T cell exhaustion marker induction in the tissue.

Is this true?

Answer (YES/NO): NO